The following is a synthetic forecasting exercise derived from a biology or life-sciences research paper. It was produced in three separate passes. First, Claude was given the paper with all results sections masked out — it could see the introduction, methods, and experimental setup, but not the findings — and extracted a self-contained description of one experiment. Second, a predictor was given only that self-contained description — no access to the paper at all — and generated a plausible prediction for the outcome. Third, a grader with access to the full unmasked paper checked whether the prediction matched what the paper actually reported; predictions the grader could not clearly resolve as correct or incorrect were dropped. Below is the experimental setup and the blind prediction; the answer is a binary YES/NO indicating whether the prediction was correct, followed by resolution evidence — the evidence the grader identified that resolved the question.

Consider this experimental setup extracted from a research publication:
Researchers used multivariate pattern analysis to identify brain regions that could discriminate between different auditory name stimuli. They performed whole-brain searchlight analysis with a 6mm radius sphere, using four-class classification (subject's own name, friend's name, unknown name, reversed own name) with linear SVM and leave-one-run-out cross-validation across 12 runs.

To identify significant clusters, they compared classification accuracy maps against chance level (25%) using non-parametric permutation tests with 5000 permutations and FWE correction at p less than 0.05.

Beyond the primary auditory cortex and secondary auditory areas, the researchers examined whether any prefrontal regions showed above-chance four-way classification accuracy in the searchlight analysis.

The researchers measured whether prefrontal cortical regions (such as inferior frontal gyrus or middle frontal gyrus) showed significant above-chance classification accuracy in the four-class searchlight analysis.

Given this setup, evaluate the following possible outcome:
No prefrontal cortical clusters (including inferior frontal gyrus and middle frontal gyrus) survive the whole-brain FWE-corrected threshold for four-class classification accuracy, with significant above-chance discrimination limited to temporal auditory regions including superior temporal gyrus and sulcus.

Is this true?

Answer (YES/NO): NO